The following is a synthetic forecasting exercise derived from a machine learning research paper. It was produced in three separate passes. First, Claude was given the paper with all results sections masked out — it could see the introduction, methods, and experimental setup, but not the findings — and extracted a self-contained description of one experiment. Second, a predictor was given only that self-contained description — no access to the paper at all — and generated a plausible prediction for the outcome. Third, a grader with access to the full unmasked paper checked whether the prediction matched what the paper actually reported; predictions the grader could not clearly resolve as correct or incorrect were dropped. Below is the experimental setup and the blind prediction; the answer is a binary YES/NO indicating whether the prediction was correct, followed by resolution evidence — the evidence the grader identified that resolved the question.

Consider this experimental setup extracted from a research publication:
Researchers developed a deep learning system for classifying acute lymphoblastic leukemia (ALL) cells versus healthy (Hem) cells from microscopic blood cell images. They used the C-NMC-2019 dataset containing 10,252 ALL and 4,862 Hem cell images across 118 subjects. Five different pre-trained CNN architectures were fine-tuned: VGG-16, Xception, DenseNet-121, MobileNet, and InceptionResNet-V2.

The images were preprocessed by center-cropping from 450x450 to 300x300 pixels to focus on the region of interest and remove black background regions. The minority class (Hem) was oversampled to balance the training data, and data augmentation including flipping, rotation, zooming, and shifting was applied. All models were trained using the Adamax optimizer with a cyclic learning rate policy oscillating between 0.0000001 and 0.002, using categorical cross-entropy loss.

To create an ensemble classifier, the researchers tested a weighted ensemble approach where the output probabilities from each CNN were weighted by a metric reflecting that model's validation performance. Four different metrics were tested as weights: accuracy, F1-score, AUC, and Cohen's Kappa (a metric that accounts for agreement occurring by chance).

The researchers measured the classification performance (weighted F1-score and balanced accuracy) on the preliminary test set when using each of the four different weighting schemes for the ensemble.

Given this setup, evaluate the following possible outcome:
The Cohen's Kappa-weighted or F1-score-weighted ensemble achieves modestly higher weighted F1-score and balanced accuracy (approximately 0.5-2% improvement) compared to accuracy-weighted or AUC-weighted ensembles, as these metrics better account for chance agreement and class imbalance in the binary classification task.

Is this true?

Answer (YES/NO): NO